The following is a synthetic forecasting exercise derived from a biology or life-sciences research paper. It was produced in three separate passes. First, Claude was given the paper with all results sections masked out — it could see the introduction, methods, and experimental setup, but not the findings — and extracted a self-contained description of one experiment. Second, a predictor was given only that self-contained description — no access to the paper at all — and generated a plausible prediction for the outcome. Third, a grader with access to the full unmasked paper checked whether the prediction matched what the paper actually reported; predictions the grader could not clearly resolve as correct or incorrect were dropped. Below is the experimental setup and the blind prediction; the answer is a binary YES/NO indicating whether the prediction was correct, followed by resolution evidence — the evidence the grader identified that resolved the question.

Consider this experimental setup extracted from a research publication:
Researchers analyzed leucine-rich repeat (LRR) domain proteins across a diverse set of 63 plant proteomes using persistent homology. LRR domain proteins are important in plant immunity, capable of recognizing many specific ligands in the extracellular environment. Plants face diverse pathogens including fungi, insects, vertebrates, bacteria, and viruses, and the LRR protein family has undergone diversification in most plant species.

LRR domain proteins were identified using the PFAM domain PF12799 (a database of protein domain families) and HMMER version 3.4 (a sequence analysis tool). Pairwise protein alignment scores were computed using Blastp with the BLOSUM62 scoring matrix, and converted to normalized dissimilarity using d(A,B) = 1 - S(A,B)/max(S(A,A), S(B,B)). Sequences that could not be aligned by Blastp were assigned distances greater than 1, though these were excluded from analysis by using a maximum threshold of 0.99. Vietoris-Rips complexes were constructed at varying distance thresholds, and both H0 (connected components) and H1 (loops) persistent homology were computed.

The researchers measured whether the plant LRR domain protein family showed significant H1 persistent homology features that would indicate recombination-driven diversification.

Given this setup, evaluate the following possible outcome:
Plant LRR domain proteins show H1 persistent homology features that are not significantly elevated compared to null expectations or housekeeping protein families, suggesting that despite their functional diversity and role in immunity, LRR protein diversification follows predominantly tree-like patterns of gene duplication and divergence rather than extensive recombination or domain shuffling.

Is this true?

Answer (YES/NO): NO